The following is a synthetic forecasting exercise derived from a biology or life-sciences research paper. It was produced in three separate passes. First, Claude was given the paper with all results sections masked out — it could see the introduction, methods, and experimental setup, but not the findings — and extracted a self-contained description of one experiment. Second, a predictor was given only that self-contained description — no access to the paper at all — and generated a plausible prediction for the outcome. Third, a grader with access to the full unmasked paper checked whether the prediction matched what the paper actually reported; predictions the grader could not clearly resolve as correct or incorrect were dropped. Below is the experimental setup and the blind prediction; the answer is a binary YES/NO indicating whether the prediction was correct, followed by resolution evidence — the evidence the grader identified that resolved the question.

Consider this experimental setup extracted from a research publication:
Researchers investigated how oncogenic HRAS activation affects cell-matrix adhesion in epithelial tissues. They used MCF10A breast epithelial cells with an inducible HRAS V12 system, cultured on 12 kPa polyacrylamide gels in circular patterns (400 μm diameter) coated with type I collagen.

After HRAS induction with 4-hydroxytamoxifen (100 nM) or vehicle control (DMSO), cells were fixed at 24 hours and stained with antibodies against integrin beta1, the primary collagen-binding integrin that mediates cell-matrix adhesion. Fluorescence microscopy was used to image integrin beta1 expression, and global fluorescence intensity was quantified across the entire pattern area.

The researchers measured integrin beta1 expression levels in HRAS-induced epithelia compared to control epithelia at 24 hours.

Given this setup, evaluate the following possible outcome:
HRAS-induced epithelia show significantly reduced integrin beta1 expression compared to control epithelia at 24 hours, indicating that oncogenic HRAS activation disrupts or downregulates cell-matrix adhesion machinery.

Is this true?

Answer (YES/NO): YES